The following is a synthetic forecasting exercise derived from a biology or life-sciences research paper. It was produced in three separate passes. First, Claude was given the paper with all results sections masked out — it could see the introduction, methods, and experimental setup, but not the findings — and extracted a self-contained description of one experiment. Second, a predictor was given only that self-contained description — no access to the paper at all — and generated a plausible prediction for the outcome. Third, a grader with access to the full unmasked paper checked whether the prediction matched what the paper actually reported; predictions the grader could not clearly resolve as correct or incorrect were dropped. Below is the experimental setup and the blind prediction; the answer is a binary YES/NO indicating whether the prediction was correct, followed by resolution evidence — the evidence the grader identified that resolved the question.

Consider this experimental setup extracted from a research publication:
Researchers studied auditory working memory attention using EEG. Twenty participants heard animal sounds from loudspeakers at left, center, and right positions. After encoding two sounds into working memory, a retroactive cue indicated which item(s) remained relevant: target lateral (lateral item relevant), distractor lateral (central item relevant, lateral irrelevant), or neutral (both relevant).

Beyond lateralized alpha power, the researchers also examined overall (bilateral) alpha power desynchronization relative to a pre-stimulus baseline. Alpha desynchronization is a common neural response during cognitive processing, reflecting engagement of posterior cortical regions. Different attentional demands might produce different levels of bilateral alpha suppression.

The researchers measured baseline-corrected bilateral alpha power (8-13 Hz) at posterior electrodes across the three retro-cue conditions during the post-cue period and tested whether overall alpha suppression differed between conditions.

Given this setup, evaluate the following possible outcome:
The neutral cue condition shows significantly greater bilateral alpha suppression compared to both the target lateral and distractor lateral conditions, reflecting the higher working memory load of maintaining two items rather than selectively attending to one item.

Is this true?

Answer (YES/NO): NO